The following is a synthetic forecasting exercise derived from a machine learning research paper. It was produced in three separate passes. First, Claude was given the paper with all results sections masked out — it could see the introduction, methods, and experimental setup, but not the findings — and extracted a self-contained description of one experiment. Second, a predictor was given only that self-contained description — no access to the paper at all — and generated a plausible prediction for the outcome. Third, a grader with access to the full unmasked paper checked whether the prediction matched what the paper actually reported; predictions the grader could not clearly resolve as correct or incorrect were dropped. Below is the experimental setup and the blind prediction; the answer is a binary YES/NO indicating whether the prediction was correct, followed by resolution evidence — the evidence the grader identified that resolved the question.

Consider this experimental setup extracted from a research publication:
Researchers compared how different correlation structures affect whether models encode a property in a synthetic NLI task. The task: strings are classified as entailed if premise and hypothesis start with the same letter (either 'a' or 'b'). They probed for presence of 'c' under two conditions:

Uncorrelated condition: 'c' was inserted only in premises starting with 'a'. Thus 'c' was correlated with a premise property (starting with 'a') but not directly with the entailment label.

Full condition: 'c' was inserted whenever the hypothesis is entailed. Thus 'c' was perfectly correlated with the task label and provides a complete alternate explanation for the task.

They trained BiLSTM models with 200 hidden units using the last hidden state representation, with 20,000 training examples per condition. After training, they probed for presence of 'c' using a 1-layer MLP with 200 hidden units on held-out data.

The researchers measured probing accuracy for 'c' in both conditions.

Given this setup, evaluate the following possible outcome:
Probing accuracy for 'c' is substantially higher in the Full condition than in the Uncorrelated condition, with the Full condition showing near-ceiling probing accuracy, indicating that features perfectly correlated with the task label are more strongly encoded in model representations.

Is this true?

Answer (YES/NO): NO